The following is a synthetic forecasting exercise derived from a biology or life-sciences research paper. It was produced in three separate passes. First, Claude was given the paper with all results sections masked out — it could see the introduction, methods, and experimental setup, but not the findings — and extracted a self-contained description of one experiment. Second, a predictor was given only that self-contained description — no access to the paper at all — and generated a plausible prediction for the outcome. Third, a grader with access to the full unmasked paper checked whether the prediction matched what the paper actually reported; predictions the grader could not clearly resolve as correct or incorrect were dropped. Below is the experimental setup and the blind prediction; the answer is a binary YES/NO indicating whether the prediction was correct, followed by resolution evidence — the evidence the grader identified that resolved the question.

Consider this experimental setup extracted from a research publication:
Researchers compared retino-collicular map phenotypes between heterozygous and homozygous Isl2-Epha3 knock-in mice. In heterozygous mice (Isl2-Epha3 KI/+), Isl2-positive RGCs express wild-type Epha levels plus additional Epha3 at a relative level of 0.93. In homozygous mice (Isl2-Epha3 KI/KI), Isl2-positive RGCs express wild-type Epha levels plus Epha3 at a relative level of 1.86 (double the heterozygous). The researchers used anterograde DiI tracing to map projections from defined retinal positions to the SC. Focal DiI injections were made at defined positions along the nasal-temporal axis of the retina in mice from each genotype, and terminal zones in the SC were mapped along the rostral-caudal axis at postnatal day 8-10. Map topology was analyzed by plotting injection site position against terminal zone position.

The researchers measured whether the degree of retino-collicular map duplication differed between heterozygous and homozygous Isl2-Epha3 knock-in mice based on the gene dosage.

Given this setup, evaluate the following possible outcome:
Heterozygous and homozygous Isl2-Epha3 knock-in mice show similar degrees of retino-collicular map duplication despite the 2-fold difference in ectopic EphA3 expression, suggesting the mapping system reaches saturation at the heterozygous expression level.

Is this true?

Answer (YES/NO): NO